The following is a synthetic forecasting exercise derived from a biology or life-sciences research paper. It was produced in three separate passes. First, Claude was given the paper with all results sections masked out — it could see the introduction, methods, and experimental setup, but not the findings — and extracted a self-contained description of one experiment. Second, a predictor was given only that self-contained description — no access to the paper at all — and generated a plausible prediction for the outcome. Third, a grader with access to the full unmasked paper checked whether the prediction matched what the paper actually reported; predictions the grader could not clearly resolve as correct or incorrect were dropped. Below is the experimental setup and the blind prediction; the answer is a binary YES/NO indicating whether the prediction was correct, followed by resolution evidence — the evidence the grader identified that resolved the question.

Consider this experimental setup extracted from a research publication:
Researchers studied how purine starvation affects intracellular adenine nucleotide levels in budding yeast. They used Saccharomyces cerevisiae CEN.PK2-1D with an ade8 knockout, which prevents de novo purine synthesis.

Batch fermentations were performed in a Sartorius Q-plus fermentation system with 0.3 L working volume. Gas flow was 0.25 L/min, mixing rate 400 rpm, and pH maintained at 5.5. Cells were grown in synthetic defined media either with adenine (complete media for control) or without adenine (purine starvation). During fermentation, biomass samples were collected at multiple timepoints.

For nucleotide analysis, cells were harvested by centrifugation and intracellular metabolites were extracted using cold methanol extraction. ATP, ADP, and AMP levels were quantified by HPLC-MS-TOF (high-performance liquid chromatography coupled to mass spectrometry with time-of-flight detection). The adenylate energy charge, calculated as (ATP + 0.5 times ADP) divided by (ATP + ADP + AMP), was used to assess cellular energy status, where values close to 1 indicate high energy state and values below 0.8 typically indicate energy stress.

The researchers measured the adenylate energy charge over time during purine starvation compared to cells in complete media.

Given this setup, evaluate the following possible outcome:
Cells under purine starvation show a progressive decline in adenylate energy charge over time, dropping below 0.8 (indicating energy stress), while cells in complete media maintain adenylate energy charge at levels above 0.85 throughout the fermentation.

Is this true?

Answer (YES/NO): NO